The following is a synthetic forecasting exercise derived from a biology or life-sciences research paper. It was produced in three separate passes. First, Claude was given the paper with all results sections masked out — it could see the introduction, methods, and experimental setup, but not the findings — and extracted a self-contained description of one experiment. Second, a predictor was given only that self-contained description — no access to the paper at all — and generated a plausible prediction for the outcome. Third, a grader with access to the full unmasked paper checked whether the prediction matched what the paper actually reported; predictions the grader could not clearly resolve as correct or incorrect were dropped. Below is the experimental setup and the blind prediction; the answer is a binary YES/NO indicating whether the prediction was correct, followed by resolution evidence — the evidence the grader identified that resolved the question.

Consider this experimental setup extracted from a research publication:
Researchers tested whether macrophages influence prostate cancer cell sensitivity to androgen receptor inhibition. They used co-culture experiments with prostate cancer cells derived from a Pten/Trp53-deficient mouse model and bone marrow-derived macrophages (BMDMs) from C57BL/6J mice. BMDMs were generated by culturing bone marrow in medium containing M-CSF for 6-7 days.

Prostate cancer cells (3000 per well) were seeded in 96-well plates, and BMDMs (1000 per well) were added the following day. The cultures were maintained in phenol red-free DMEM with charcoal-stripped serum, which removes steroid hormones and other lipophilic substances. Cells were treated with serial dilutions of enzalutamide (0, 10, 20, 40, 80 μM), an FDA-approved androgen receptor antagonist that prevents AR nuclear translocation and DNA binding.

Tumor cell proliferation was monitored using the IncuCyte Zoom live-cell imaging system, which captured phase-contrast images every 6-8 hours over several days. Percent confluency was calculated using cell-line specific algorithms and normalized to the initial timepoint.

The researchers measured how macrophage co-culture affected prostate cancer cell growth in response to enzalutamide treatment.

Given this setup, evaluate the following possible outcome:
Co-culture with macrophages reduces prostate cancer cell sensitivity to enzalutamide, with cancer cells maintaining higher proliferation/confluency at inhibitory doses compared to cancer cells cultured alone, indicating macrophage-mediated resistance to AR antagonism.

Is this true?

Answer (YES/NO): YES